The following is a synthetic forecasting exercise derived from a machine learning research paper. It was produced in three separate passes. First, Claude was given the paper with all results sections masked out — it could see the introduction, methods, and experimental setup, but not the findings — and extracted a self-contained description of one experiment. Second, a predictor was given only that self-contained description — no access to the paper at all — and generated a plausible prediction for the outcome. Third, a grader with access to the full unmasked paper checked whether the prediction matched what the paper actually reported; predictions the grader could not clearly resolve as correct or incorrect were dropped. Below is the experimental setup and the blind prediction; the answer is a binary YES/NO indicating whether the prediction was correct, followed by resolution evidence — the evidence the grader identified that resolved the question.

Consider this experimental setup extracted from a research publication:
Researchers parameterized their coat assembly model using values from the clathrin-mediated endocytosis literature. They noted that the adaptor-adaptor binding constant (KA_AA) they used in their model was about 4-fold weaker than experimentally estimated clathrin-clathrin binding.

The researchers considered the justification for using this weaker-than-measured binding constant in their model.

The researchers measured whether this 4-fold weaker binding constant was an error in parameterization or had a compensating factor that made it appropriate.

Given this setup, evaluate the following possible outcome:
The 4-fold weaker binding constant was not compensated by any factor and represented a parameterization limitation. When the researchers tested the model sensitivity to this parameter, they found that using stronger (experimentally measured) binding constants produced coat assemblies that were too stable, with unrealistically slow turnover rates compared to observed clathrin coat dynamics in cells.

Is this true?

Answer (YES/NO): NO